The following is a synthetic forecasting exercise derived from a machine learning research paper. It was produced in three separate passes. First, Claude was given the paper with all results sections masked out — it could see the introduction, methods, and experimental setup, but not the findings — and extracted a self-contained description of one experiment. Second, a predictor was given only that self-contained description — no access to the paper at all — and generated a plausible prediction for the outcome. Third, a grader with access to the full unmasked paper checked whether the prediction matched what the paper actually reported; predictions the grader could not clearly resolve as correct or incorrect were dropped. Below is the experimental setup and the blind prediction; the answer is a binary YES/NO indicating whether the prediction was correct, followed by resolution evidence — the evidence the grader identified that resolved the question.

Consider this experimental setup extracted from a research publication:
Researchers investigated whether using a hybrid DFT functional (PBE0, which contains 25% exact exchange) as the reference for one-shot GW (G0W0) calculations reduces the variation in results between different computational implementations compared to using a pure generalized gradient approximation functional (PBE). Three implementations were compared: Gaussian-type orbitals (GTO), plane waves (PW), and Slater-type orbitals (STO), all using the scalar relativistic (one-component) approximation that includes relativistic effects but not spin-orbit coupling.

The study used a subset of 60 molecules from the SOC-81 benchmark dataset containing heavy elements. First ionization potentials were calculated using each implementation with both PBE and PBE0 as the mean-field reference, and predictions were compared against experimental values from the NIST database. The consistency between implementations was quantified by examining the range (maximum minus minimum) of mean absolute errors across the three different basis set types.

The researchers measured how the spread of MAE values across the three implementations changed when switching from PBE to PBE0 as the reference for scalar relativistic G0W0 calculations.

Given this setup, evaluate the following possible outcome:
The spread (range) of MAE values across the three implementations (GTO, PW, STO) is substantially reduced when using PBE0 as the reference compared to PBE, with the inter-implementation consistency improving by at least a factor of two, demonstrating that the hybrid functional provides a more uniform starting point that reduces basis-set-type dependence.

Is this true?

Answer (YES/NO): YES